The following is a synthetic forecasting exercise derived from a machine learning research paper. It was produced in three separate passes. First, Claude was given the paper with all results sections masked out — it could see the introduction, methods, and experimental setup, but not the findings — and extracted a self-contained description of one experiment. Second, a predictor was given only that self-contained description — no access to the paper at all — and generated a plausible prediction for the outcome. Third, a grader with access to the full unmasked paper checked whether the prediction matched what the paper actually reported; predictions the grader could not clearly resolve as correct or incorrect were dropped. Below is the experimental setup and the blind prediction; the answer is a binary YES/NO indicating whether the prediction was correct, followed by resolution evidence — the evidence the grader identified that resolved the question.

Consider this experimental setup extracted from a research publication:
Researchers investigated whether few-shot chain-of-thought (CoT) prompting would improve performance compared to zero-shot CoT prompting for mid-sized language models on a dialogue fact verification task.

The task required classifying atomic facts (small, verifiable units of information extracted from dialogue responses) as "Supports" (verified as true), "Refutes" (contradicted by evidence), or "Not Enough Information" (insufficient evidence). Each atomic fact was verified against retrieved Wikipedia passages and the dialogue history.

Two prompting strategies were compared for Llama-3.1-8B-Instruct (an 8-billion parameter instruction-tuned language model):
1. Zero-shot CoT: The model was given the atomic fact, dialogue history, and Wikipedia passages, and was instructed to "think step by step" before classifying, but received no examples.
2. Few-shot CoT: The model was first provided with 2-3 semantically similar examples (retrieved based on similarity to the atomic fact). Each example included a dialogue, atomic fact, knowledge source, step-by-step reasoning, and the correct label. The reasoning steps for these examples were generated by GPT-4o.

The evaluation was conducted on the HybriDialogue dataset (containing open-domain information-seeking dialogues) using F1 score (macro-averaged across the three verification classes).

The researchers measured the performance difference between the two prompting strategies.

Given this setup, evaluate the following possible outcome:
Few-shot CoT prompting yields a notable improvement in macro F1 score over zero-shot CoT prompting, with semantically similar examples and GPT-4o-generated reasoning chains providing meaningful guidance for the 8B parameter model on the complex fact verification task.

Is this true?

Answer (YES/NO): YES